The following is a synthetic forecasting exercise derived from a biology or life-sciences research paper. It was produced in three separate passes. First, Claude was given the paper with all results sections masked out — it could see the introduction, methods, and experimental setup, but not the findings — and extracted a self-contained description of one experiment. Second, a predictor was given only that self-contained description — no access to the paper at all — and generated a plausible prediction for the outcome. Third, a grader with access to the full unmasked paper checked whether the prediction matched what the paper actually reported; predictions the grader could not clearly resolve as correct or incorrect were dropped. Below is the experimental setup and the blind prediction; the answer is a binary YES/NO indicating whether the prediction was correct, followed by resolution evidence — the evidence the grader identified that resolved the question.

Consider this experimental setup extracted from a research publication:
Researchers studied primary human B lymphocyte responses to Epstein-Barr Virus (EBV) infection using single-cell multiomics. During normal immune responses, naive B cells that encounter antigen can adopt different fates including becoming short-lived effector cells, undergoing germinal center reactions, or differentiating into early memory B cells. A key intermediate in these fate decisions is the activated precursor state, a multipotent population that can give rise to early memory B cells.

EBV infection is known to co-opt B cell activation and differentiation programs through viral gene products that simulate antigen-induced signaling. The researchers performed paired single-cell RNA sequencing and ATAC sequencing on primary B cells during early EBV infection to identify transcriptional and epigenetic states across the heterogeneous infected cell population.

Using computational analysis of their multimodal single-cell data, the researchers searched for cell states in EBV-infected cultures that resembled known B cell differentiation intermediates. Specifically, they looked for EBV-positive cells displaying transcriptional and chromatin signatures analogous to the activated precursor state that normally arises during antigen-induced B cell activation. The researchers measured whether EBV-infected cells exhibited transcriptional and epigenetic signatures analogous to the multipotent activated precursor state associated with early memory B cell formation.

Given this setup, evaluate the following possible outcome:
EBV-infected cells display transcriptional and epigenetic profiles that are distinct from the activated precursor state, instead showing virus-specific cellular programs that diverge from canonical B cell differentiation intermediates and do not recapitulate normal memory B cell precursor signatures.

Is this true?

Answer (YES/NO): NO